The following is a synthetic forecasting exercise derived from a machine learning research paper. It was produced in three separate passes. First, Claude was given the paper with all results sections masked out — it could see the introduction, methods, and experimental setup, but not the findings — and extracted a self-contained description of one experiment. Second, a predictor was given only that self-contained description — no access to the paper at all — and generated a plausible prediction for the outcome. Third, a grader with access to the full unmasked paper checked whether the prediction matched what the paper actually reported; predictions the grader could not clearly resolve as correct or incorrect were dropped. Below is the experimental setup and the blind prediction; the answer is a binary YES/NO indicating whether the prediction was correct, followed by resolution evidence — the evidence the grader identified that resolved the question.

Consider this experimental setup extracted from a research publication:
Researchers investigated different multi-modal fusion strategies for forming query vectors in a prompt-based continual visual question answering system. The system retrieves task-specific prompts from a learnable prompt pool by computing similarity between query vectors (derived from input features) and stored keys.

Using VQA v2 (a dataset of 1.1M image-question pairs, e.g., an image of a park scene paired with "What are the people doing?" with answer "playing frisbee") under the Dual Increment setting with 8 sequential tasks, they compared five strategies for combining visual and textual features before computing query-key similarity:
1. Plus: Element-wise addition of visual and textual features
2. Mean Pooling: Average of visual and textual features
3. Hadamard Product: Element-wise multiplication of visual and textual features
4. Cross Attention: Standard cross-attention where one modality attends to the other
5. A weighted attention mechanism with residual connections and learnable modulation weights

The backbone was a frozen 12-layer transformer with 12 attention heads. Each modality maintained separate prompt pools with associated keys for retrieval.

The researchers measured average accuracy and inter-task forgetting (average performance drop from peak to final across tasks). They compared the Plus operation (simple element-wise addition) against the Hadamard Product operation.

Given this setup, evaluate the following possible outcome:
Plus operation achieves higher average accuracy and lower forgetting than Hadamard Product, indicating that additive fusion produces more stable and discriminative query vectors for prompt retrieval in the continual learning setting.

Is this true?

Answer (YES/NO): NO